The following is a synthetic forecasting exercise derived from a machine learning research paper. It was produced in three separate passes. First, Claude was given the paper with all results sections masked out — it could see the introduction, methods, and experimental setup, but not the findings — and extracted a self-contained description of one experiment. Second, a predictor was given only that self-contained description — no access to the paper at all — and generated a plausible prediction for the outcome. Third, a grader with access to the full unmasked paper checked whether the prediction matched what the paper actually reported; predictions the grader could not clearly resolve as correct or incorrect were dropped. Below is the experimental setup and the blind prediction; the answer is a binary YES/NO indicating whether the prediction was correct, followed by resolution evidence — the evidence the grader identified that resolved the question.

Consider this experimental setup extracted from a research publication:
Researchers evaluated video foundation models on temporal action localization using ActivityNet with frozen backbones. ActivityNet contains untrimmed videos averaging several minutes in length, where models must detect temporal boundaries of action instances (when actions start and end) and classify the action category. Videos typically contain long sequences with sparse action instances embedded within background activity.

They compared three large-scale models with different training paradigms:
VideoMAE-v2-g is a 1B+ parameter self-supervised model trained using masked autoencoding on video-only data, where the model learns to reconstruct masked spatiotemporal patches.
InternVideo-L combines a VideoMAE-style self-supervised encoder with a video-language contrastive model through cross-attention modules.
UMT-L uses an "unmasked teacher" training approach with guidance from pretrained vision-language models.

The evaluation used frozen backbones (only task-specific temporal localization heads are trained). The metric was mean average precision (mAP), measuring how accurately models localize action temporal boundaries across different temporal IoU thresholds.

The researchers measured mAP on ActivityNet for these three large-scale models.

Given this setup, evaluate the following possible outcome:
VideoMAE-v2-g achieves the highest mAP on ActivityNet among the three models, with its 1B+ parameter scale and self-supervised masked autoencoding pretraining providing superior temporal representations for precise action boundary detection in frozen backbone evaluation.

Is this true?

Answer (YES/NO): NO